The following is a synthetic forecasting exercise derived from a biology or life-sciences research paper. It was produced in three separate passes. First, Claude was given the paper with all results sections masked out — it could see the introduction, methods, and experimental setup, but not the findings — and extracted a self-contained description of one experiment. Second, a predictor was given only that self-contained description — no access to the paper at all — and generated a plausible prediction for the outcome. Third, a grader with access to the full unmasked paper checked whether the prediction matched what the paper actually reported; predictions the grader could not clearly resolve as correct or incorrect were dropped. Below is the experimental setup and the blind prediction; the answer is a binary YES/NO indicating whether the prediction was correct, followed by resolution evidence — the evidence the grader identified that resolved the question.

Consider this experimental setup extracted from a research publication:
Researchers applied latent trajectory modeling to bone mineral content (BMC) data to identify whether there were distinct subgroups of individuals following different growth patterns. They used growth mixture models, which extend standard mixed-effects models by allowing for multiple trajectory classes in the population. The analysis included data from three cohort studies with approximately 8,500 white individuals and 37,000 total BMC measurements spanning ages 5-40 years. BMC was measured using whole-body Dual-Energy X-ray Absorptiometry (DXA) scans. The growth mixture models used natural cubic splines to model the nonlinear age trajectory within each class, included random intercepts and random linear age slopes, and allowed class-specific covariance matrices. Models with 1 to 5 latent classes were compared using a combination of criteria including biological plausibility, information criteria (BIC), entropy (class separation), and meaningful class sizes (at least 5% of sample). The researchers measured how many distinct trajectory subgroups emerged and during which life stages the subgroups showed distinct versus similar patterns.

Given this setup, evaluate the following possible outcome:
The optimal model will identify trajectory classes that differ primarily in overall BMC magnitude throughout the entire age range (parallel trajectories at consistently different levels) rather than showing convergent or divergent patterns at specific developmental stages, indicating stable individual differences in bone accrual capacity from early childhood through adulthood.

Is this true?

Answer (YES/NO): NO